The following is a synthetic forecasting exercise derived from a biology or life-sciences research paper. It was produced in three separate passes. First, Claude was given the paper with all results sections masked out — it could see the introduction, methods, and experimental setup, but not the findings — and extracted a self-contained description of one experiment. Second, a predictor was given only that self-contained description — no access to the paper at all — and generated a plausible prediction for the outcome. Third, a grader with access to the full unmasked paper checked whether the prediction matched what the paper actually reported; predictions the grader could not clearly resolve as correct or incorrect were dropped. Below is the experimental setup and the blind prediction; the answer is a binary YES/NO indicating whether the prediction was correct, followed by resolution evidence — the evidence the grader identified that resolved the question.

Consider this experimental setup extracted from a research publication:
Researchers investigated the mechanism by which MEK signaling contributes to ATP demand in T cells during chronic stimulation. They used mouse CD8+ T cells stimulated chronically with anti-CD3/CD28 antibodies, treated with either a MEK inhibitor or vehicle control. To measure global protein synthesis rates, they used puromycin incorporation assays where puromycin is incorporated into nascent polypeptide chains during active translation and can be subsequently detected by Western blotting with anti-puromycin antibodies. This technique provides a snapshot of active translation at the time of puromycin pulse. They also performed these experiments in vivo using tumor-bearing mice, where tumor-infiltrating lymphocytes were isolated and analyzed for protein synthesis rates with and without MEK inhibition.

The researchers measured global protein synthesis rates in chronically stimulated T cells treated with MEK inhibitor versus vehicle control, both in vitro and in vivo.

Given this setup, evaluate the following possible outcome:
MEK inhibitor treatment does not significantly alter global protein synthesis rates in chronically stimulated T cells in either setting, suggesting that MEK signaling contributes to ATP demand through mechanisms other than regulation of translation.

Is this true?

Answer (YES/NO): NO